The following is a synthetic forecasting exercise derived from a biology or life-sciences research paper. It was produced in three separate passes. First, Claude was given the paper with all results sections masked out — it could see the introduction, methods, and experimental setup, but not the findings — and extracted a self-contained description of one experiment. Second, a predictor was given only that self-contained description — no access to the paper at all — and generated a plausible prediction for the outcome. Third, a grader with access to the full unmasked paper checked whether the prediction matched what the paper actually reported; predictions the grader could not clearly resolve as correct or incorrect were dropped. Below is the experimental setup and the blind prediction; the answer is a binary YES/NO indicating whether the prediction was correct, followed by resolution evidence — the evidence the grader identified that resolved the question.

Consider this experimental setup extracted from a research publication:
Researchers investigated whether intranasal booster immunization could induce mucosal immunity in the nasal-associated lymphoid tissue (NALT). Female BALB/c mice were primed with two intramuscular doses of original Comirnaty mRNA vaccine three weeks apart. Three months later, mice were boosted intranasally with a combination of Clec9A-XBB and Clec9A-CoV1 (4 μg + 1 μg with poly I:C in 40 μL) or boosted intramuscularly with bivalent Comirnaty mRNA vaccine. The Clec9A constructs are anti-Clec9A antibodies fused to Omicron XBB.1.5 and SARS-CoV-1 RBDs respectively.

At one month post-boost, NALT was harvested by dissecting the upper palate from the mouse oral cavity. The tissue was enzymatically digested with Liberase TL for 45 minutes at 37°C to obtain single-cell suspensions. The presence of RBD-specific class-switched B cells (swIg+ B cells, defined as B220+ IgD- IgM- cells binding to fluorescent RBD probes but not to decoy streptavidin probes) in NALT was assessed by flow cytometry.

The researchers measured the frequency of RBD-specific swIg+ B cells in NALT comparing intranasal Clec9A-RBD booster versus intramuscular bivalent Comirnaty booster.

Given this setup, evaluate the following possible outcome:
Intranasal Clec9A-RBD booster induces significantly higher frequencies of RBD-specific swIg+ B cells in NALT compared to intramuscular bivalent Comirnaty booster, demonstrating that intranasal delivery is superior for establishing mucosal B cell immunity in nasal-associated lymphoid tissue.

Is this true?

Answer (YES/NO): YES